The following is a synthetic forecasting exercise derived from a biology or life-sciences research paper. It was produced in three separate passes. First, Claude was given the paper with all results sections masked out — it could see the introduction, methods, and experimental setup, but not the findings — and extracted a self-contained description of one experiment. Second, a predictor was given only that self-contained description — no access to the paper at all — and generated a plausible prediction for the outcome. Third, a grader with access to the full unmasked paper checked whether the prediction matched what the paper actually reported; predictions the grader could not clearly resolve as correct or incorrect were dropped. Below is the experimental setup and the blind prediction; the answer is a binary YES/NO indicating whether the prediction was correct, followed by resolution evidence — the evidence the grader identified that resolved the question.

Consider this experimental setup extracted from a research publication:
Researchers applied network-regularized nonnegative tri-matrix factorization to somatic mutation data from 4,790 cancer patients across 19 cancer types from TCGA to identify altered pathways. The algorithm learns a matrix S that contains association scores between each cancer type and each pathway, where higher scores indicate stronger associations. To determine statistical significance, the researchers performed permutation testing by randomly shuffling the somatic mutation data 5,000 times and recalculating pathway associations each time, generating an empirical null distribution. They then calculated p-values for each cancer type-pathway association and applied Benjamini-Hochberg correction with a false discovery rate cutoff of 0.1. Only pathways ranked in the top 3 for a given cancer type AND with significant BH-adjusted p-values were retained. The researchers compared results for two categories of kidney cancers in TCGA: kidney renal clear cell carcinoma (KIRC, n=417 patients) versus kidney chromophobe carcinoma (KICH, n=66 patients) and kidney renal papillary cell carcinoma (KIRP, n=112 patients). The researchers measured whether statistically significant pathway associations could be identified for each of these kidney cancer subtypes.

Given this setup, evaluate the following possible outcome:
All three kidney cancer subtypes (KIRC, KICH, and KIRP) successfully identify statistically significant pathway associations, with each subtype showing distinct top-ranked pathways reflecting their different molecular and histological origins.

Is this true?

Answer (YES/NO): NO